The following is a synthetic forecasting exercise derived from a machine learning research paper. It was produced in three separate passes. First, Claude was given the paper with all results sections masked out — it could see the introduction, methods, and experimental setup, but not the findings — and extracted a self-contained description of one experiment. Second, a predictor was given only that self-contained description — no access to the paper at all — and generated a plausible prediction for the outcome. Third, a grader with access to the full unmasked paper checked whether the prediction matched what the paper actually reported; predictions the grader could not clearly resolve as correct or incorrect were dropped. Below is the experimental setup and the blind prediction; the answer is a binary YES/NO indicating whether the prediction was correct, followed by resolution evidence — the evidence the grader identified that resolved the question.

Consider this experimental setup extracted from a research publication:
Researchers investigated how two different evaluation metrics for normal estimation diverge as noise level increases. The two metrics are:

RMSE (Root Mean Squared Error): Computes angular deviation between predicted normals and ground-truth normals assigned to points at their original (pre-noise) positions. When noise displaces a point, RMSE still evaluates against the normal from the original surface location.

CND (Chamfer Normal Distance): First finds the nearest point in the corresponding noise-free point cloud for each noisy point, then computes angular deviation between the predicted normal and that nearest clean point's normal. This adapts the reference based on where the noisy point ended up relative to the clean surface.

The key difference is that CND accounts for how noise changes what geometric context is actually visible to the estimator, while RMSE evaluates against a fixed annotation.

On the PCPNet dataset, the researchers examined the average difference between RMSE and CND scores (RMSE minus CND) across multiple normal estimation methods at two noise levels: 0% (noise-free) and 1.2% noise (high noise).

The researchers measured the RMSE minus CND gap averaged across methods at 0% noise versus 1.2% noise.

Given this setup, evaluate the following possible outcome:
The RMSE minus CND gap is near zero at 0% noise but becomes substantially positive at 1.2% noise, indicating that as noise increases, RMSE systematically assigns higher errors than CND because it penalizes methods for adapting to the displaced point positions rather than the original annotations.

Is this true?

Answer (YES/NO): YES